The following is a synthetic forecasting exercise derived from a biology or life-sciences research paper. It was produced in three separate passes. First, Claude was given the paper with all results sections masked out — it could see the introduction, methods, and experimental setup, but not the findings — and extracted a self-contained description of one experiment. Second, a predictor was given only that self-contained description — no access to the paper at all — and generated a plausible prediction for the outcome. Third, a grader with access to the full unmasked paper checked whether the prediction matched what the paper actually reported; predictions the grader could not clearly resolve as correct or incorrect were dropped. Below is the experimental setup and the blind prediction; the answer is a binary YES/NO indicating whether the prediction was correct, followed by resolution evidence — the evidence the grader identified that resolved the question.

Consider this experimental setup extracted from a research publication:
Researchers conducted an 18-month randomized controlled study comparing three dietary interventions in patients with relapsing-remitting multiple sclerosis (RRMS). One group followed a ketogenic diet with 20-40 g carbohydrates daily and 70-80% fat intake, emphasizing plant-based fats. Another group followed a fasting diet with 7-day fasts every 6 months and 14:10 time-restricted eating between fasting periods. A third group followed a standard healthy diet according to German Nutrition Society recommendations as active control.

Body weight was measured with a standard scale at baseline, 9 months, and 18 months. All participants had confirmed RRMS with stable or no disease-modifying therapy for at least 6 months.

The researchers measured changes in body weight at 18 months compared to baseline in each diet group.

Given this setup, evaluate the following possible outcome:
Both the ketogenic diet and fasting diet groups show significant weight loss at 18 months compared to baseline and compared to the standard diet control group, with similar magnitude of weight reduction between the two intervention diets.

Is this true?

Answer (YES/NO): NO